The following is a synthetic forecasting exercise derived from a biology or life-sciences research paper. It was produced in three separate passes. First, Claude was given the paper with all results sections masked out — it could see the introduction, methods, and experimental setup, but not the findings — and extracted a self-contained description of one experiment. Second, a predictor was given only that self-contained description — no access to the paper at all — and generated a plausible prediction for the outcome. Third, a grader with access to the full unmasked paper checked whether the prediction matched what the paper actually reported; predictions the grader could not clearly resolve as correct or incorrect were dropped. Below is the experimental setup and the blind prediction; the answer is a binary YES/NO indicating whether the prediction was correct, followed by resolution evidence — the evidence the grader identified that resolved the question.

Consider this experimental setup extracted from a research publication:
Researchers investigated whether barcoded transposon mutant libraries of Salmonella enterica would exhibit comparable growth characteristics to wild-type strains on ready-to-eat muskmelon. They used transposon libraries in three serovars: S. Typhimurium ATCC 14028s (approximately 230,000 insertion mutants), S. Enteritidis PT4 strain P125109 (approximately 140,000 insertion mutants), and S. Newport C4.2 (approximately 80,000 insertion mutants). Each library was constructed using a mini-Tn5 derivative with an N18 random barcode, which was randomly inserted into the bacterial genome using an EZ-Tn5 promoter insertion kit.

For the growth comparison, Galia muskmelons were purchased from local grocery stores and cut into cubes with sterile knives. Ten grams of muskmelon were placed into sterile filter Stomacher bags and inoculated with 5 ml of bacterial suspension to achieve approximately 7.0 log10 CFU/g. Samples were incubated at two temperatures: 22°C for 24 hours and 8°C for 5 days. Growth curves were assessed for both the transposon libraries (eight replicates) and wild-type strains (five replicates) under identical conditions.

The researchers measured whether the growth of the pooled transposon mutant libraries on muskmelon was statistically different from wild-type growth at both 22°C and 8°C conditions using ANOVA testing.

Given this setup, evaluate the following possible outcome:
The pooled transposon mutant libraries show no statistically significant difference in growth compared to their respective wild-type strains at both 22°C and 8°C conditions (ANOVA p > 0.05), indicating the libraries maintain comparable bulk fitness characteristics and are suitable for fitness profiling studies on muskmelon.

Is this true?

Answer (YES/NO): NO